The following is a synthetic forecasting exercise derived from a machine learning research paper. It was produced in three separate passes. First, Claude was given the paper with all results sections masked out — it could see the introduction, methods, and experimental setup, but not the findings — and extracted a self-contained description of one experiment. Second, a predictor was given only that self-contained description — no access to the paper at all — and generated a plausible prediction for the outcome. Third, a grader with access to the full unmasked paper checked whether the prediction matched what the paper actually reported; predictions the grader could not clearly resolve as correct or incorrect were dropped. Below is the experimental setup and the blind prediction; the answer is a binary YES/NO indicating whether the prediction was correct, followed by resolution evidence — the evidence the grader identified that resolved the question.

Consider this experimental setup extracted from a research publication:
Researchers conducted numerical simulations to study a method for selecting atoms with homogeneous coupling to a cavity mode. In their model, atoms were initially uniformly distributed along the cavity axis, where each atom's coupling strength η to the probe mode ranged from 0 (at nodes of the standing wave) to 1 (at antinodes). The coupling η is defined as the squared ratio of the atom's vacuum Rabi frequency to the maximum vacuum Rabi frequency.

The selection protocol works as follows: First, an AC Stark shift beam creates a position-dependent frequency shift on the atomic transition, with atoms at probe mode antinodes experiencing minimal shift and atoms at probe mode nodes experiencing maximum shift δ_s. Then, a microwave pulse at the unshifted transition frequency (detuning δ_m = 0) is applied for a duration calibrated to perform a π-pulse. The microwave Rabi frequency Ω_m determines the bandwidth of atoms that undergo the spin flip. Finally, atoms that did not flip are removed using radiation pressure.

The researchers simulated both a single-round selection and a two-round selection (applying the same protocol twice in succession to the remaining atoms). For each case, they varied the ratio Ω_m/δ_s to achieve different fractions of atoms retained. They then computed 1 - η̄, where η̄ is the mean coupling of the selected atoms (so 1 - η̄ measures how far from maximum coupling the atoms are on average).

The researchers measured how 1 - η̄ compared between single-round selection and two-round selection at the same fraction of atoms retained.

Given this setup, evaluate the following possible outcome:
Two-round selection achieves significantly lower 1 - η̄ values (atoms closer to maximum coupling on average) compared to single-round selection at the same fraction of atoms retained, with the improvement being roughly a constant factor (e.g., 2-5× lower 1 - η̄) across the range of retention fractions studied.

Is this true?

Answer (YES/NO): YES